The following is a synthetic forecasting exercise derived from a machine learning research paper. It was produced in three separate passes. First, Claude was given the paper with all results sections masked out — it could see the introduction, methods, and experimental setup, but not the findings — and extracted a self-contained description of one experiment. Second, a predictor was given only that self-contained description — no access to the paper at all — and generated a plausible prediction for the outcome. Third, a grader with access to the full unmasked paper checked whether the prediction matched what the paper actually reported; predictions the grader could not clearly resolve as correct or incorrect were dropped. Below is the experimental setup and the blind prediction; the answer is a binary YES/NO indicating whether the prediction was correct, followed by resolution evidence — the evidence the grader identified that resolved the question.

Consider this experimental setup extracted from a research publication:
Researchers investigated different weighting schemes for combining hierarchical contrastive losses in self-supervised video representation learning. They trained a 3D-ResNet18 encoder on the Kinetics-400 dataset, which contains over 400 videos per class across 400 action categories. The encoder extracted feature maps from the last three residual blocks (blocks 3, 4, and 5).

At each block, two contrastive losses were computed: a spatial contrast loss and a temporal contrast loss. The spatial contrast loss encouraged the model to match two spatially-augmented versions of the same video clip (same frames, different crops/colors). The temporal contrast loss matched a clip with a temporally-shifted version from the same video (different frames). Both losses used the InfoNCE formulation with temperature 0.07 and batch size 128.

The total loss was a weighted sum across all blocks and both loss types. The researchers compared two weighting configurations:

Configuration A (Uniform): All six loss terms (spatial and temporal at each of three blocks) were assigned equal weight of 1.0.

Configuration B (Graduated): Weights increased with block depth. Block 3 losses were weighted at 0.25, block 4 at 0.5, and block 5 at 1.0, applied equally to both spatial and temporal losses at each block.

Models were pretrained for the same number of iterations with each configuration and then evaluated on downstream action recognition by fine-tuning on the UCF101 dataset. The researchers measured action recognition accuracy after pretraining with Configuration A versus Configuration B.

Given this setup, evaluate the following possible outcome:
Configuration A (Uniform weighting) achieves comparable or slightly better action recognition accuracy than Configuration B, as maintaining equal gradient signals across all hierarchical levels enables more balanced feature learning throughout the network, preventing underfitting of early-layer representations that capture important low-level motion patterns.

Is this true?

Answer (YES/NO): NO